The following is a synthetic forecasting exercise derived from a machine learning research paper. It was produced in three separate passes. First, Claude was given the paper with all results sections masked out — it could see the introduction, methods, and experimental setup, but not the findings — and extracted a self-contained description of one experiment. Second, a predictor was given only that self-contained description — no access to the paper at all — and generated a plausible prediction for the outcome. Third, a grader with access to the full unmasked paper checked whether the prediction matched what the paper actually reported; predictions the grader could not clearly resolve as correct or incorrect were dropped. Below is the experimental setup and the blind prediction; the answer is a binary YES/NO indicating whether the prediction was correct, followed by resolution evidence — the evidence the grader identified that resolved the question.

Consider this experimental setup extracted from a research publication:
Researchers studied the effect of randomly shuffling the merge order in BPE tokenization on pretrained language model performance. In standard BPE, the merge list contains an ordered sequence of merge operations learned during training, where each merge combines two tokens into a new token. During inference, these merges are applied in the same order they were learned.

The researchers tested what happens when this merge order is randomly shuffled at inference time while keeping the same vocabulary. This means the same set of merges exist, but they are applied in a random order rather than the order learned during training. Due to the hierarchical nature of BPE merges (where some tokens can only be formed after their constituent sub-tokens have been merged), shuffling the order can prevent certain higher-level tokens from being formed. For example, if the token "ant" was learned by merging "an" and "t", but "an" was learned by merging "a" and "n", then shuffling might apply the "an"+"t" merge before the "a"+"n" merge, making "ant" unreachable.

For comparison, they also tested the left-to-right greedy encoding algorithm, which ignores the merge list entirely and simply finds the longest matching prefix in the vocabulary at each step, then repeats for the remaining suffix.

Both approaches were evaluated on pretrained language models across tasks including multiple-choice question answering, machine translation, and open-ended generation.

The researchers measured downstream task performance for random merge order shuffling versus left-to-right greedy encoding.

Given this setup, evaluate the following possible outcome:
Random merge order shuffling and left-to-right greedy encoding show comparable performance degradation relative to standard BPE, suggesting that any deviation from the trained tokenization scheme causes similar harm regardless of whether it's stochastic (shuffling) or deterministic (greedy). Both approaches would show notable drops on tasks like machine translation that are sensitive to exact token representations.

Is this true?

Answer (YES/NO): NO